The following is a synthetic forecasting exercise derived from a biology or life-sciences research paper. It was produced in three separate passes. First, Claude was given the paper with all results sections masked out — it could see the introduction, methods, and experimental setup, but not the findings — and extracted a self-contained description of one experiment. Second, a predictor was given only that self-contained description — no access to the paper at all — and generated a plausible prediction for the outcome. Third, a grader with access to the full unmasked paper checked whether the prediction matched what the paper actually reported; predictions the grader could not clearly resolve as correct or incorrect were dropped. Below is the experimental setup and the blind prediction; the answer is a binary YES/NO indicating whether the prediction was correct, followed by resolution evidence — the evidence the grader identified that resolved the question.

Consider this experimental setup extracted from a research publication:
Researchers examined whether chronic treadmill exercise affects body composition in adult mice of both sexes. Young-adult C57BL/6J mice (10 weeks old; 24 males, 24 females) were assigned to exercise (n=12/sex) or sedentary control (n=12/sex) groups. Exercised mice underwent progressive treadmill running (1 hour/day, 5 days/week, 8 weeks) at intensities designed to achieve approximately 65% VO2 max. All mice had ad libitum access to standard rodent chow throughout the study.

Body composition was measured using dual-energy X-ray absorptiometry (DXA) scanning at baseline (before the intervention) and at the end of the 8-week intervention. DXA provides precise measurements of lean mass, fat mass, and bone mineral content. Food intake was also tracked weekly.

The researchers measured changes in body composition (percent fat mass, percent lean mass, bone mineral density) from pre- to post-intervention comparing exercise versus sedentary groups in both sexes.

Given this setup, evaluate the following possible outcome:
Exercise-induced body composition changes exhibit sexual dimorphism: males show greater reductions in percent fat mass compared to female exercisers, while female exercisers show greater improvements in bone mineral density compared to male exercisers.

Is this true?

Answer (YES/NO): NO